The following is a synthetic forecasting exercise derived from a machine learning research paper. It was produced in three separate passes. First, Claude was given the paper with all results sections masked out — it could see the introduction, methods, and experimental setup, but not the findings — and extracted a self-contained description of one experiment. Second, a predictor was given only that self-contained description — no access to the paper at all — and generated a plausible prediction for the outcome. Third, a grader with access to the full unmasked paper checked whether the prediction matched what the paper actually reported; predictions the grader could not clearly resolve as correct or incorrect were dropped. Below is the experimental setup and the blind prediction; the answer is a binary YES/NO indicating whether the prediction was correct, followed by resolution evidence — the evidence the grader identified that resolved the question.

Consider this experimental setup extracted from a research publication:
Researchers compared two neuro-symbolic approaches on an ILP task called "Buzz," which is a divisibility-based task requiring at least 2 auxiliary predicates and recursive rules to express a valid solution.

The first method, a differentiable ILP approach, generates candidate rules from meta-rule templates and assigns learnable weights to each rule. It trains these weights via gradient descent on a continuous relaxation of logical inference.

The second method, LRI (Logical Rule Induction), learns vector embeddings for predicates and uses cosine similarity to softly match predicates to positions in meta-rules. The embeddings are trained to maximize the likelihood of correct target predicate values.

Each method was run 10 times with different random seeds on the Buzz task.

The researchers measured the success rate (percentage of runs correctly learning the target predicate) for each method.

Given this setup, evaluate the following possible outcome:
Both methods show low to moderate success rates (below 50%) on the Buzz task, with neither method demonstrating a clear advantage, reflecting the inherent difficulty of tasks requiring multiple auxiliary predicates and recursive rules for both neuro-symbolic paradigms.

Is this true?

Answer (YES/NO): NO